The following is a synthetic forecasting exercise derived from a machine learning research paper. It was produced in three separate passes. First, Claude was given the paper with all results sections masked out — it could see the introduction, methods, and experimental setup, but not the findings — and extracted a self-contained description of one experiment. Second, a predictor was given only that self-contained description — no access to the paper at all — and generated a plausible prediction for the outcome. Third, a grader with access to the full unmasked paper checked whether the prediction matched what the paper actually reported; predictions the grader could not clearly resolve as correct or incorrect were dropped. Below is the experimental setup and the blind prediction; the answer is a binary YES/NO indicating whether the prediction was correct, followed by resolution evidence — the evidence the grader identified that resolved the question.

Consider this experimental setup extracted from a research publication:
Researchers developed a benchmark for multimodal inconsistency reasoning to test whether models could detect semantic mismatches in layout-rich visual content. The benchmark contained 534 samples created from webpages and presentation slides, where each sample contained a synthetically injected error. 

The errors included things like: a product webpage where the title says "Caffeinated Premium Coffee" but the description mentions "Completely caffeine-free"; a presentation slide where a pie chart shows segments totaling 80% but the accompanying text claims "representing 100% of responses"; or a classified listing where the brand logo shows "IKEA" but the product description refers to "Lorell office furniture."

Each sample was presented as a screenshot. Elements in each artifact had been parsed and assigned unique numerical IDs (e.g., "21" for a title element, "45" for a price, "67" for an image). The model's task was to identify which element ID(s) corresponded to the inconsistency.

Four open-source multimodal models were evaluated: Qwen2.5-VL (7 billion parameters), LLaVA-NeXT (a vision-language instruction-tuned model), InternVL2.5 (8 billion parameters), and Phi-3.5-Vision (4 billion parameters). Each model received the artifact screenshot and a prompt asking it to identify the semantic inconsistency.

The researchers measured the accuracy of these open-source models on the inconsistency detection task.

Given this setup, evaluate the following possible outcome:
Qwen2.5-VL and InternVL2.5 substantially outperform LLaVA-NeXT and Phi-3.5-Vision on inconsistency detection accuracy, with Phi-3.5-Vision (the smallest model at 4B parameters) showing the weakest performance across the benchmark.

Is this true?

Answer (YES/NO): NO